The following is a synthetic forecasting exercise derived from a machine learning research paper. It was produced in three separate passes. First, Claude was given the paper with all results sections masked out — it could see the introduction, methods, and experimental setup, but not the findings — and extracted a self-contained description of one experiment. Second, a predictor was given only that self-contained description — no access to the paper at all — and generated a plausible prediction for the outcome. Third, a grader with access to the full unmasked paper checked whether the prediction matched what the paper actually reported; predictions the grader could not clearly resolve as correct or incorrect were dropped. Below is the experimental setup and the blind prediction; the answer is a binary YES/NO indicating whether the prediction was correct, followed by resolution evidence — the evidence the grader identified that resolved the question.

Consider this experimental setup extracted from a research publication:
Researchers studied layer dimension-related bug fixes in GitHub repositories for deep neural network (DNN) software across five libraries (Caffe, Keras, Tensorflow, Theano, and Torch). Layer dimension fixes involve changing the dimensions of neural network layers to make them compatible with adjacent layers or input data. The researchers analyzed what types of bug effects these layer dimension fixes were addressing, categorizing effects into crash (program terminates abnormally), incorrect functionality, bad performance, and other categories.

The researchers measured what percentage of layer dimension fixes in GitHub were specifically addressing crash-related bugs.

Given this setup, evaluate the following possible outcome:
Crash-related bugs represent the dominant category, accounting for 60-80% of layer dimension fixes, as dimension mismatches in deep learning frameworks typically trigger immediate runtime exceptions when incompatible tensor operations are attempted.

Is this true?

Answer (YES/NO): YES